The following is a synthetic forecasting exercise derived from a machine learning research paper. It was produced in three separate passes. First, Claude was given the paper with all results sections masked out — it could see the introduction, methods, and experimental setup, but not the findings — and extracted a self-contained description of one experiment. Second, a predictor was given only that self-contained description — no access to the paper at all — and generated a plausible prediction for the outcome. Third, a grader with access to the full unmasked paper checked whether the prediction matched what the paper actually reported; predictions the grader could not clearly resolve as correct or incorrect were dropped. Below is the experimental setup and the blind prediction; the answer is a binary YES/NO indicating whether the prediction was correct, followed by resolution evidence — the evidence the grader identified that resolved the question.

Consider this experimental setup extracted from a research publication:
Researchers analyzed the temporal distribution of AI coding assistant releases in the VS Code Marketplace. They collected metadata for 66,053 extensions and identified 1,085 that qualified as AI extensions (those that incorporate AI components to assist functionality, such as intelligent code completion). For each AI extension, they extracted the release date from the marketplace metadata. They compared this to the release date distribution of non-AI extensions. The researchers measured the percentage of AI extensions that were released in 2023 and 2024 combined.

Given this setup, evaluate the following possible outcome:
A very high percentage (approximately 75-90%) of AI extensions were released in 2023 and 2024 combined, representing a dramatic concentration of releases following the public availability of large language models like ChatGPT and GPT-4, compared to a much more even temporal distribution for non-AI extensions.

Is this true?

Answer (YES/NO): YES